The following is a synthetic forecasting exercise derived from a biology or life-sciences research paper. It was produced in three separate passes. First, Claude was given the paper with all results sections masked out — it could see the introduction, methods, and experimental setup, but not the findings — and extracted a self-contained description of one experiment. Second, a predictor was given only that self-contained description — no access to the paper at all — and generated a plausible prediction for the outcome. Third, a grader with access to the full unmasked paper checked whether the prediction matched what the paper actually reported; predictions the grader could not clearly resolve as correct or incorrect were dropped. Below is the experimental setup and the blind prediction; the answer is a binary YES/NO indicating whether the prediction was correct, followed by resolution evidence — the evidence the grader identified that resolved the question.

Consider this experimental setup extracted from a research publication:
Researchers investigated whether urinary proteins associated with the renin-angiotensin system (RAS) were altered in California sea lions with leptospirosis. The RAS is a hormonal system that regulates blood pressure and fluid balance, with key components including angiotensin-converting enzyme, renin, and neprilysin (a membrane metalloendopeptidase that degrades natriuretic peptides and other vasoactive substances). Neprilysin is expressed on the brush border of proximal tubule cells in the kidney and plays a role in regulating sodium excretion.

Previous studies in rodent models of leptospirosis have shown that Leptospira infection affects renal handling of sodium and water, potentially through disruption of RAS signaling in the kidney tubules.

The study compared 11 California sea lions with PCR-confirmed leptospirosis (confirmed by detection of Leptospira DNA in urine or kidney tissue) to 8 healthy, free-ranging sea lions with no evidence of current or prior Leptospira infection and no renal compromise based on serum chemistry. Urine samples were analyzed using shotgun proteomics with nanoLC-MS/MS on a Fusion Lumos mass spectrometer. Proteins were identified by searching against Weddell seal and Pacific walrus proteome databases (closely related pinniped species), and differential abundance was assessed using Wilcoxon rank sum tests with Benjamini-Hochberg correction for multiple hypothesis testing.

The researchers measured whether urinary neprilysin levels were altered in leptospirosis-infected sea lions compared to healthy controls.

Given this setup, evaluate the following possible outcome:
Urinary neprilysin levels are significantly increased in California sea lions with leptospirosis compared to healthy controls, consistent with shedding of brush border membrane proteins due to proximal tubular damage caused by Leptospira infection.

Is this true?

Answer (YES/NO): NO